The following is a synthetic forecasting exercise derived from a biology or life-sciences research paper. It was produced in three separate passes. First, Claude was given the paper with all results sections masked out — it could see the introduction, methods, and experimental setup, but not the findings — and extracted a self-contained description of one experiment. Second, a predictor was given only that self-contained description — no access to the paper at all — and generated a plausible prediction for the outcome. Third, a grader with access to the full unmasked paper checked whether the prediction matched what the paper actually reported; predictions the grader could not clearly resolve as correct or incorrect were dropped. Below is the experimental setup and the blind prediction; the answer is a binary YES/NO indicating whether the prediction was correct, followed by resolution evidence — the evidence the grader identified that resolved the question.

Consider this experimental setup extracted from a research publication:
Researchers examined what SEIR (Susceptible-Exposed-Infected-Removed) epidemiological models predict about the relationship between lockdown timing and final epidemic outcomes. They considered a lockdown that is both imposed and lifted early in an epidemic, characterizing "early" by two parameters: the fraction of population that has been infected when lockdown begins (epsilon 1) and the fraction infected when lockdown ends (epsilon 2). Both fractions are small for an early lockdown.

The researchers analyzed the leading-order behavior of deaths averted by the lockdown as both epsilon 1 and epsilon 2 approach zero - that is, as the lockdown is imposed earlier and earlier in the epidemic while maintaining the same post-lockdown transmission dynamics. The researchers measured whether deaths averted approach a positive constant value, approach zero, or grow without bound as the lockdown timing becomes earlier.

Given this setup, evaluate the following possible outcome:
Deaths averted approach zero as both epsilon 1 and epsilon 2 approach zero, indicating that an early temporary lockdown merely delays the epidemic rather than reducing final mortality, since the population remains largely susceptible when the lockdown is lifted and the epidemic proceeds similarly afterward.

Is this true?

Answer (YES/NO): YES